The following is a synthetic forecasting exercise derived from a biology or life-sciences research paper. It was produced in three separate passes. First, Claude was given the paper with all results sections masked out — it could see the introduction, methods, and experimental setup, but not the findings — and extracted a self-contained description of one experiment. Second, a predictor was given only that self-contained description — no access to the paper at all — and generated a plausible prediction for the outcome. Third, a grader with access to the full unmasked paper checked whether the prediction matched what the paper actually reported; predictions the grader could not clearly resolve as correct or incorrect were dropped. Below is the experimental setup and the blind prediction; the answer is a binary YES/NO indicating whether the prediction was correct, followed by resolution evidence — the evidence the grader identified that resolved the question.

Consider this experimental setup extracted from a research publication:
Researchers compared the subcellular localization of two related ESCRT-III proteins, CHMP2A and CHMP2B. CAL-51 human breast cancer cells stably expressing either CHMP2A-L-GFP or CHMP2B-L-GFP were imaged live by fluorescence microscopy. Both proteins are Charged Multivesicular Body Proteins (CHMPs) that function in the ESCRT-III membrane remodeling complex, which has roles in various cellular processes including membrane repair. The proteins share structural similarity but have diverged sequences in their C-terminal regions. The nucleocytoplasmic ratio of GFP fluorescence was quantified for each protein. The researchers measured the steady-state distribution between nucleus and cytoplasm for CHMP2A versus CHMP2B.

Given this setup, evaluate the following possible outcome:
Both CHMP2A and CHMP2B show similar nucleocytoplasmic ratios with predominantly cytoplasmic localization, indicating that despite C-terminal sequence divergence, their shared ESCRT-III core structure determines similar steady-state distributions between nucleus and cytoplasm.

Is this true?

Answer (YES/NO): NO